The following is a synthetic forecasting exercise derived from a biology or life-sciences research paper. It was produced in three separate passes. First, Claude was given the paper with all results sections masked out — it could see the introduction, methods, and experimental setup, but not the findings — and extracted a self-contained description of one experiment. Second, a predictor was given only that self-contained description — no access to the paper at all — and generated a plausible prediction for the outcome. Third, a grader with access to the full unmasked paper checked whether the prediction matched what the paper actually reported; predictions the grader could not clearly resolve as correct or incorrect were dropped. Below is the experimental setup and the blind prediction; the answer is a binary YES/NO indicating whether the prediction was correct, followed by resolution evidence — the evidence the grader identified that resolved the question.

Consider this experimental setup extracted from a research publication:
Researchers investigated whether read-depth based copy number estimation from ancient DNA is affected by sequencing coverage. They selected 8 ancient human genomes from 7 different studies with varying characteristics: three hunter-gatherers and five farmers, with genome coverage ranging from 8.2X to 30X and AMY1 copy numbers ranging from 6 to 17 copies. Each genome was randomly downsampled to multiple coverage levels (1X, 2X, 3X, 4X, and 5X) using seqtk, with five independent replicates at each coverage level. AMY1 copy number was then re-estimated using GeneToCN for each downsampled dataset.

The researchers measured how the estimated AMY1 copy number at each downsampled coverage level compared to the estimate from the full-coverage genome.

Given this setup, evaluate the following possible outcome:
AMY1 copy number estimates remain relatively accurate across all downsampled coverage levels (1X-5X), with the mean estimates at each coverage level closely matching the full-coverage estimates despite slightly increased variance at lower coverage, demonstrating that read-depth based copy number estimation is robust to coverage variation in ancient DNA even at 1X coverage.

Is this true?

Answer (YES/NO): YES